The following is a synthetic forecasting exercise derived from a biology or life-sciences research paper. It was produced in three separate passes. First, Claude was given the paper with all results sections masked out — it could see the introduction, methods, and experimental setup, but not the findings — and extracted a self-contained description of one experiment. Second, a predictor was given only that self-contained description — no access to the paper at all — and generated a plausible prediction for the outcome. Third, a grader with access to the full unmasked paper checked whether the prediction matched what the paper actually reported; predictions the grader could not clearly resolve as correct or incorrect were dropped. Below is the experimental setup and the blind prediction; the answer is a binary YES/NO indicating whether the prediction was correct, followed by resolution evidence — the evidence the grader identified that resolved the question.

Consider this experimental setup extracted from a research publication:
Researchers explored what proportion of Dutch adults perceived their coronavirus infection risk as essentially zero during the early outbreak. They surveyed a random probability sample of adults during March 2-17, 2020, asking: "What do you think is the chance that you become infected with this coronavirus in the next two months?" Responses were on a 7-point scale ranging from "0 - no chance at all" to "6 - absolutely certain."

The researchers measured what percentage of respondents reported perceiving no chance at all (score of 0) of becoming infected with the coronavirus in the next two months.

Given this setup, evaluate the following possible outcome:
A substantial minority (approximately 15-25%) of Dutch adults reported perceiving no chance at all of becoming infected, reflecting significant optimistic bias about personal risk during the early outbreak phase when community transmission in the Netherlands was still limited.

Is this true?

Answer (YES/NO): NO